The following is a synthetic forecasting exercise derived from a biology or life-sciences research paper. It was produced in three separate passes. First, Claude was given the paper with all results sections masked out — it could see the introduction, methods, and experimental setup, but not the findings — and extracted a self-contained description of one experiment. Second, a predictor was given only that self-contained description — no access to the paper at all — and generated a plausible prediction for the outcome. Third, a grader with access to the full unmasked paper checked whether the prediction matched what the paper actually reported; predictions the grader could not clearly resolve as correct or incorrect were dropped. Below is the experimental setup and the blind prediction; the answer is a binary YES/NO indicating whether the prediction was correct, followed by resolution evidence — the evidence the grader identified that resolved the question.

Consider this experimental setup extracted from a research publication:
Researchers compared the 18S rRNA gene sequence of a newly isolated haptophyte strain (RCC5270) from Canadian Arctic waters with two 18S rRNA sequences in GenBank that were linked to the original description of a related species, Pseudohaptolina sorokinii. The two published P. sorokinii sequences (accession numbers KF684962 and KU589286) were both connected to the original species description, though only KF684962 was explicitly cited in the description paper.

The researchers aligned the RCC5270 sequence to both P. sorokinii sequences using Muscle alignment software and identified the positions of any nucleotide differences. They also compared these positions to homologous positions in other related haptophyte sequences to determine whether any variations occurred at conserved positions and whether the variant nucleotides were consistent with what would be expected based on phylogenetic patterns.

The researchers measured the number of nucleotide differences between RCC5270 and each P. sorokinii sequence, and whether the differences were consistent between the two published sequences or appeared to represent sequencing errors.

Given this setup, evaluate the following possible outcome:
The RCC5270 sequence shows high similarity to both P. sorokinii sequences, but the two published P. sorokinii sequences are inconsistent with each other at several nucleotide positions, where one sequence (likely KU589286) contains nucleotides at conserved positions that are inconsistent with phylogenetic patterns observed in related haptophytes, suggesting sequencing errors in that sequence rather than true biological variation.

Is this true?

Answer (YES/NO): NO